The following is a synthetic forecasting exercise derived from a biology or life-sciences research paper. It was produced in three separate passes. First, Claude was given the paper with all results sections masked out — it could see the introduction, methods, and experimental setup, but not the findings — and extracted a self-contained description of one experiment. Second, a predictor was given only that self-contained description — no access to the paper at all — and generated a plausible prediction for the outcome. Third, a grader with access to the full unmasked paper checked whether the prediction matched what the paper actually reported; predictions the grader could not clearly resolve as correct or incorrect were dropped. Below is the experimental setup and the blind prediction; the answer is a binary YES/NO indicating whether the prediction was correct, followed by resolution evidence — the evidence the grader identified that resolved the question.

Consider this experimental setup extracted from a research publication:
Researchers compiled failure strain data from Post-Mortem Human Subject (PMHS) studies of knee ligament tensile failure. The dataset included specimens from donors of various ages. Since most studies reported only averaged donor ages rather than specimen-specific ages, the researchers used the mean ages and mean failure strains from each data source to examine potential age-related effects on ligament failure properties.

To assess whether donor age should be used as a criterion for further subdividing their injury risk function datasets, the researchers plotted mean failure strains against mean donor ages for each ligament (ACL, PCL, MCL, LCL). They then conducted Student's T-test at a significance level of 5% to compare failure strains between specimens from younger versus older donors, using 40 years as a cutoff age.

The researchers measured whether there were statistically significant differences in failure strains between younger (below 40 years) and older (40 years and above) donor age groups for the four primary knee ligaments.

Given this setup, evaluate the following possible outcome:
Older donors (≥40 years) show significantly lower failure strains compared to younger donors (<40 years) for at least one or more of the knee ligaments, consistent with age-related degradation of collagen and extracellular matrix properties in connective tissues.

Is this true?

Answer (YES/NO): NO